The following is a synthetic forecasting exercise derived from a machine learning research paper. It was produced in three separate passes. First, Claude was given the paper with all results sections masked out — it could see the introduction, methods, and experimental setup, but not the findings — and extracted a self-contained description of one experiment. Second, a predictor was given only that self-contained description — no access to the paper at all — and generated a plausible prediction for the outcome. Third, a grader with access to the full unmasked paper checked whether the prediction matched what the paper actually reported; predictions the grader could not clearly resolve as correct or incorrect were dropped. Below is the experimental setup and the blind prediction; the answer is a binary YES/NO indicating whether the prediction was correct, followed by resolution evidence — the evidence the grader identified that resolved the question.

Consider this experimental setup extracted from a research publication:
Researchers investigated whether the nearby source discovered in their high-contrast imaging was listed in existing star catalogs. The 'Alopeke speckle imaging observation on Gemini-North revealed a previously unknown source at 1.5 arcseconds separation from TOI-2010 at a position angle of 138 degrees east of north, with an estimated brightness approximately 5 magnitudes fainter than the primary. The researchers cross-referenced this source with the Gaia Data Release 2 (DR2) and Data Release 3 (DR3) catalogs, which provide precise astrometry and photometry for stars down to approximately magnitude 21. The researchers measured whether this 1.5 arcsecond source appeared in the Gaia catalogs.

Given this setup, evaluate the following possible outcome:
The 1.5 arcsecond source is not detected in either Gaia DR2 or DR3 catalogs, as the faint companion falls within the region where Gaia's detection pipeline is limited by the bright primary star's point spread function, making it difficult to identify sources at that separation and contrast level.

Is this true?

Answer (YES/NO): YES